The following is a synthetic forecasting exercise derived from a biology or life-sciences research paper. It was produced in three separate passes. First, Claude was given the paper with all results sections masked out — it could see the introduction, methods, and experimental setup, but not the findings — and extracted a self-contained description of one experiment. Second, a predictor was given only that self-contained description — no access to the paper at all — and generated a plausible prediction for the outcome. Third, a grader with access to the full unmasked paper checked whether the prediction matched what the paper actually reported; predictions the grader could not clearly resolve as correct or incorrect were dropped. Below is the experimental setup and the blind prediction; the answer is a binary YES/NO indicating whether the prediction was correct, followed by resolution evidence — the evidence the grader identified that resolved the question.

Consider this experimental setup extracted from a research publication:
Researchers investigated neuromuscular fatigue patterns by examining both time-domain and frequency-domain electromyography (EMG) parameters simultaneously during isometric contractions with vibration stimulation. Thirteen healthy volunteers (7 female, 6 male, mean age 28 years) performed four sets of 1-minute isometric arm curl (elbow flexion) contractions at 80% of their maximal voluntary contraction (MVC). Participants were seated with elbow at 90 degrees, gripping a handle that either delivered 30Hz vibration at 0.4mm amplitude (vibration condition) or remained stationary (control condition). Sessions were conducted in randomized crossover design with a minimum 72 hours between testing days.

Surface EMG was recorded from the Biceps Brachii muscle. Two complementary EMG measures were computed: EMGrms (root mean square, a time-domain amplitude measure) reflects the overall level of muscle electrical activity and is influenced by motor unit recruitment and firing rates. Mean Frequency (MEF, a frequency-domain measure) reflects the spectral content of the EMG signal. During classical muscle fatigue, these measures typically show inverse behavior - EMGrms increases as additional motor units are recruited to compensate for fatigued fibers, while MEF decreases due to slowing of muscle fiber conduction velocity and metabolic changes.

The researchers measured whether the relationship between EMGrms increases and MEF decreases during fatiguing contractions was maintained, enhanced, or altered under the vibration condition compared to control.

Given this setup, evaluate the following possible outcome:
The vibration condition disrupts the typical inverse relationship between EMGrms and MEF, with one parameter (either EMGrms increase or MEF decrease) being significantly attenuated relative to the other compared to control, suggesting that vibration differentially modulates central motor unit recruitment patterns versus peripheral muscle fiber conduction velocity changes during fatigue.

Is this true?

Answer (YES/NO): NO